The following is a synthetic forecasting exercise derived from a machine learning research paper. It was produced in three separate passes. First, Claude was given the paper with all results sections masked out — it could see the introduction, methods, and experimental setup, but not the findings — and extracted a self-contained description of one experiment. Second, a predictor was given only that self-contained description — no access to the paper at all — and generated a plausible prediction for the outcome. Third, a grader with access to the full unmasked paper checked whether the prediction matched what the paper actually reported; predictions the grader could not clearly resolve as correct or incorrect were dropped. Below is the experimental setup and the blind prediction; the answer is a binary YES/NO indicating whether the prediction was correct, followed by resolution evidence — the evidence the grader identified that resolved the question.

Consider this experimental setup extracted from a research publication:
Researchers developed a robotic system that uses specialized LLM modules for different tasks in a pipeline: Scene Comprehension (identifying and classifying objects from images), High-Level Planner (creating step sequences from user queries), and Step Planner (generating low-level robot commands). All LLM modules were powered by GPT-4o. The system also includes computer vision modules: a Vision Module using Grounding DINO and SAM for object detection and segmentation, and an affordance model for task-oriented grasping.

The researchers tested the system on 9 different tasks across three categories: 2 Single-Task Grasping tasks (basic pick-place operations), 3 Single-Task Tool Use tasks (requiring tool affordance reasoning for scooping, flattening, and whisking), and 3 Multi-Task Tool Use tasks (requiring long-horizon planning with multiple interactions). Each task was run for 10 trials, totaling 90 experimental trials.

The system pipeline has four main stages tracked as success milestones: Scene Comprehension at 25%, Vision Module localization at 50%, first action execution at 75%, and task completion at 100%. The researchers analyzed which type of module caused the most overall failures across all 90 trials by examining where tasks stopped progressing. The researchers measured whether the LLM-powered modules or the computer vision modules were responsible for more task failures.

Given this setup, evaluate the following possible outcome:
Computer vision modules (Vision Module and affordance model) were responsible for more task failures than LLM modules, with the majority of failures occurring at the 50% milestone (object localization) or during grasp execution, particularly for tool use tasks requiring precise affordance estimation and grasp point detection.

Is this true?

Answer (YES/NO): NO